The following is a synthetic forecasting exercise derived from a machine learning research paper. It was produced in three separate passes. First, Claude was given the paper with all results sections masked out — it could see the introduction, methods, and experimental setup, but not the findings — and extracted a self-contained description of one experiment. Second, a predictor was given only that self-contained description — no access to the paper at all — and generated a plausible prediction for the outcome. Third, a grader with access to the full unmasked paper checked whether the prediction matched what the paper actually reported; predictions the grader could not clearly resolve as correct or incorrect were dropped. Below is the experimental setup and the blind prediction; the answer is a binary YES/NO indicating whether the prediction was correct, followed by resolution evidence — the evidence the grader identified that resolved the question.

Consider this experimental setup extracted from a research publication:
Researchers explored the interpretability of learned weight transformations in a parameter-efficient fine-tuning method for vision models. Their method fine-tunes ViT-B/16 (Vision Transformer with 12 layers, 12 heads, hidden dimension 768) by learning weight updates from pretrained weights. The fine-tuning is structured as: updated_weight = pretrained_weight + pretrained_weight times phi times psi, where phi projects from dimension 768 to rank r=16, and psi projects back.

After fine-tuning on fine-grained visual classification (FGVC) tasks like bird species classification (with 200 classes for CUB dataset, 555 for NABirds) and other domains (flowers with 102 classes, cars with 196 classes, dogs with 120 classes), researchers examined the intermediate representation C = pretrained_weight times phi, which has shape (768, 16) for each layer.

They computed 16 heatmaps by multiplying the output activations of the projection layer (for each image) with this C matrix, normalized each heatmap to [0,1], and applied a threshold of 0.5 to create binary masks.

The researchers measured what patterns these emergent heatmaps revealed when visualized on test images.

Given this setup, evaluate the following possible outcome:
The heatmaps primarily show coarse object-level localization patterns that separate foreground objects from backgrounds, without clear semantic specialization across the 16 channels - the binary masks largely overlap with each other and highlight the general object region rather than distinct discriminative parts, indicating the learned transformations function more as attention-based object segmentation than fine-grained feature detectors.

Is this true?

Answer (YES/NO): NO